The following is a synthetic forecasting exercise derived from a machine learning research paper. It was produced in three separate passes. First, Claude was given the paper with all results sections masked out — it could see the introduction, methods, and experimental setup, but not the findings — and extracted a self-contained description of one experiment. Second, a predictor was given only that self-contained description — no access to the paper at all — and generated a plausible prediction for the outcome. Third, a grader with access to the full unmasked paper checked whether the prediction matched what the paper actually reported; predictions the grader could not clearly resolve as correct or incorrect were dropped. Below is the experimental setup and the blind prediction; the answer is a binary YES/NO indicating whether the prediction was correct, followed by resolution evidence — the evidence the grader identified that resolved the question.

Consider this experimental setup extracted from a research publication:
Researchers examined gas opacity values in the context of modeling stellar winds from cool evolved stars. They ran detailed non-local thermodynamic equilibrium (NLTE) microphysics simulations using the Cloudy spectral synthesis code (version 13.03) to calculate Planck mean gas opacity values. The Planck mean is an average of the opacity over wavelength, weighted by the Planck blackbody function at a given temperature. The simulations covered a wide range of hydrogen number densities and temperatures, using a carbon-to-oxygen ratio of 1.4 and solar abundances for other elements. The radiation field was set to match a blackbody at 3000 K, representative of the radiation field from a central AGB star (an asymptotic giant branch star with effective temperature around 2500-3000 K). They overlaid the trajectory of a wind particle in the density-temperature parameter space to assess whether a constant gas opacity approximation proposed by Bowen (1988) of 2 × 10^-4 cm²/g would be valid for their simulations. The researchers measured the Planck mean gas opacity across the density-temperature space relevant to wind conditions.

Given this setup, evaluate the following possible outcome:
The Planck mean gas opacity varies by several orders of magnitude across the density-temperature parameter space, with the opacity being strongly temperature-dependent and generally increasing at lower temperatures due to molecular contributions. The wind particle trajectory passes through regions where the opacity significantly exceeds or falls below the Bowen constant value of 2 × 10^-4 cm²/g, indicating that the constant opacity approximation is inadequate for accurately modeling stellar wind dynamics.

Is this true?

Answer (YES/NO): NO